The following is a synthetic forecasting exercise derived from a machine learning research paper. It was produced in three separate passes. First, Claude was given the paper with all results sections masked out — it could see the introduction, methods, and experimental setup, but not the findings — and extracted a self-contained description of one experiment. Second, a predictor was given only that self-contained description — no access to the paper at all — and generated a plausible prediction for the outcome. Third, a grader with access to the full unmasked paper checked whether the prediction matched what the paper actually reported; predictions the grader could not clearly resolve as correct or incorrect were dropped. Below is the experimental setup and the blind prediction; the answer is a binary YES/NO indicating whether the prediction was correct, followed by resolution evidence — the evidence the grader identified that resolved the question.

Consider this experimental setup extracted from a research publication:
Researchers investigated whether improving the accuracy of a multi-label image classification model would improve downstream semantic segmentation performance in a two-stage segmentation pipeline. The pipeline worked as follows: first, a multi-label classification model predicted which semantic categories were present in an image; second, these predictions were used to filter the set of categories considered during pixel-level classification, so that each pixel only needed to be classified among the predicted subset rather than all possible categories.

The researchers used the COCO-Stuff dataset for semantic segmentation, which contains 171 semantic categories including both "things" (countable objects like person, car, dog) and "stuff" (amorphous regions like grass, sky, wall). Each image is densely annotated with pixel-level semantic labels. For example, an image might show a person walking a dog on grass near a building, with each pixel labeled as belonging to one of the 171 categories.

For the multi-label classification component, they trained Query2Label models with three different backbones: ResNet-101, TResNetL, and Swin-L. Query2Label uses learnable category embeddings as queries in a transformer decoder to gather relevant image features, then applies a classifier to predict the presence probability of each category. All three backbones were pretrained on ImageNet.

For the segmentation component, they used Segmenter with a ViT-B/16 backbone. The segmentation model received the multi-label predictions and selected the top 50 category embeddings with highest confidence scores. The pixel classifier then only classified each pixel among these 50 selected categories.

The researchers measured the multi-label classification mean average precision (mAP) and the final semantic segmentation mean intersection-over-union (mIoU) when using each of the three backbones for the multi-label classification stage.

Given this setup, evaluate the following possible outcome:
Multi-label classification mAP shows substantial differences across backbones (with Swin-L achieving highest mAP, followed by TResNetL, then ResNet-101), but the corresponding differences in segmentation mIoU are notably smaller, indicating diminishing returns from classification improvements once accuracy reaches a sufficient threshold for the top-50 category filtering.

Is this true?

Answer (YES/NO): NO